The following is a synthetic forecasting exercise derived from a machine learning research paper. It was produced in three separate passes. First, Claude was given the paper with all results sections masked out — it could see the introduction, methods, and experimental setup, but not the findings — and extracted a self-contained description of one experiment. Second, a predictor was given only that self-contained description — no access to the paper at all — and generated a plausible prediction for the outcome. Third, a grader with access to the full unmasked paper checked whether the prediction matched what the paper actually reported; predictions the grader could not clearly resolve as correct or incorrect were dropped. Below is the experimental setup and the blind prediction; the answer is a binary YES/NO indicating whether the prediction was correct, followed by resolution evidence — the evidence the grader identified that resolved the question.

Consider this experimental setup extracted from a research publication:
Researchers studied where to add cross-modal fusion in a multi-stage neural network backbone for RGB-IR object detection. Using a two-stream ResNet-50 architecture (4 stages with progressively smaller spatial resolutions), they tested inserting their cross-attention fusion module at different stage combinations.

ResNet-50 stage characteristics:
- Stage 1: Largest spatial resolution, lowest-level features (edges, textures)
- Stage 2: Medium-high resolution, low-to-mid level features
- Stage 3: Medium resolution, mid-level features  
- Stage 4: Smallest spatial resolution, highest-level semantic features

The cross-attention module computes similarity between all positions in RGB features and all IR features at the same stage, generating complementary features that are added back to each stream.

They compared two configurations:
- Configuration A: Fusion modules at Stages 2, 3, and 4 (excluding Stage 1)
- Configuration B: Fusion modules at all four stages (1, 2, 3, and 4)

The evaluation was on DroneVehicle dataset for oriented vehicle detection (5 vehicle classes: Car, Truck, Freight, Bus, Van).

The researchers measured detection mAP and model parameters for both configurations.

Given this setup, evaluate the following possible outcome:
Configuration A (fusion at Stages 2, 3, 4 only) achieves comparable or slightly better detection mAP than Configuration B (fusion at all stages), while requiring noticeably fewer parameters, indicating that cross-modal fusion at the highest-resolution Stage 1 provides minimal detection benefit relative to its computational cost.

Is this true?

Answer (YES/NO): NO